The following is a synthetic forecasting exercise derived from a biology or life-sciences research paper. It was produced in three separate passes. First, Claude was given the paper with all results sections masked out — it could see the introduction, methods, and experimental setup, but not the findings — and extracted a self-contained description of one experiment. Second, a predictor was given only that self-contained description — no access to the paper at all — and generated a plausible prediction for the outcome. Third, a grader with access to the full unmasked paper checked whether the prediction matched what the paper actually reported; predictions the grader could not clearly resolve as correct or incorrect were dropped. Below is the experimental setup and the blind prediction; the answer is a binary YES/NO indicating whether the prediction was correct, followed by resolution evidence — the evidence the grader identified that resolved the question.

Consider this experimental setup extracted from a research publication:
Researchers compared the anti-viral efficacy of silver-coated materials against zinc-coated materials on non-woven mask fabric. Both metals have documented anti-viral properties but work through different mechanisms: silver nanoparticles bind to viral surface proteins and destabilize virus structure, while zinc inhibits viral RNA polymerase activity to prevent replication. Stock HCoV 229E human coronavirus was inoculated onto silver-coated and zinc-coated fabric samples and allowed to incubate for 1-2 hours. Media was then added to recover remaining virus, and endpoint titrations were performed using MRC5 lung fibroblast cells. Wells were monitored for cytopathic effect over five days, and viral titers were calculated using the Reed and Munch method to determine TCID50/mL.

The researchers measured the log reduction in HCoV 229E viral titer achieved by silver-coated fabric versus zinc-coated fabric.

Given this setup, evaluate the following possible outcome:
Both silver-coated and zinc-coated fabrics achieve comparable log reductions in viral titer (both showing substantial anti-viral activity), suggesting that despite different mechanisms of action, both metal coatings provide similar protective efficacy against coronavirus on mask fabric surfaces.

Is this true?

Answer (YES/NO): NO